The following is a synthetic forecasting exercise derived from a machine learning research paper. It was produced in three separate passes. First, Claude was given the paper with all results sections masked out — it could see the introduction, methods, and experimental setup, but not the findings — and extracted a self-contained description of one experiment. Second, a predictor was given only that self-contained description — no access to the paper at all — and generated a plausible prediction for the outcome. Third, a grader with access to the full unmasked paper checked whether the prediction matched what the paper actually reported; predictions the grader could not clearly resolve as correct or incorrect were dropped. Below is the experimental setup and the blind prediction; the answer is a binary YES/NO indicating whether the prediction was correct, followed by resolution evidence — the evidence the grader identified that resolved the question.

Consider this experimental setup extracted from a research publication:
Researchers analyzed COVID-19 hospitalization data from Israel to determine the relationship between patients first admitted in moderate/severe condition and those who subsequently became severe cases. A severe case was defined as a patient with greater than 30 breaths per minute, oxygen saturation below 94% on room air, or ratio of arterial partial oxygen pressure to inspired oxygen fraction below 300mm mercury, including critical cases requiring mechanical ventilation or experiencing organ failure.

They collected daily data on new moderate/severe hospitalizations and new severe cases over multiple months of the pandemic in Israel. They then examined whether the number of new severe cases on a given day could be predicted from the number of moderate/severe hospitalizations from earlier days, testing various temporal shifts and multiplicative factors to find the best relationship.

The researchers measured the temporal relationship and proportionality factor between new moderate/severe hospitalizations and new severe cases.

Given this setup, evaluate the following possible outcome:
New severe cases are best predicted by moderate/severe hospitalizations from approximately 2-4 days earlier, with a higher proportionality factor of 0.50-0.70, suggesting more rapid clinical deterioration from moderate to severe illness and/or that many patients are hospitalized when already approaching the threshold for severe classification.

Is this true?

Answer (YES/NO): NO